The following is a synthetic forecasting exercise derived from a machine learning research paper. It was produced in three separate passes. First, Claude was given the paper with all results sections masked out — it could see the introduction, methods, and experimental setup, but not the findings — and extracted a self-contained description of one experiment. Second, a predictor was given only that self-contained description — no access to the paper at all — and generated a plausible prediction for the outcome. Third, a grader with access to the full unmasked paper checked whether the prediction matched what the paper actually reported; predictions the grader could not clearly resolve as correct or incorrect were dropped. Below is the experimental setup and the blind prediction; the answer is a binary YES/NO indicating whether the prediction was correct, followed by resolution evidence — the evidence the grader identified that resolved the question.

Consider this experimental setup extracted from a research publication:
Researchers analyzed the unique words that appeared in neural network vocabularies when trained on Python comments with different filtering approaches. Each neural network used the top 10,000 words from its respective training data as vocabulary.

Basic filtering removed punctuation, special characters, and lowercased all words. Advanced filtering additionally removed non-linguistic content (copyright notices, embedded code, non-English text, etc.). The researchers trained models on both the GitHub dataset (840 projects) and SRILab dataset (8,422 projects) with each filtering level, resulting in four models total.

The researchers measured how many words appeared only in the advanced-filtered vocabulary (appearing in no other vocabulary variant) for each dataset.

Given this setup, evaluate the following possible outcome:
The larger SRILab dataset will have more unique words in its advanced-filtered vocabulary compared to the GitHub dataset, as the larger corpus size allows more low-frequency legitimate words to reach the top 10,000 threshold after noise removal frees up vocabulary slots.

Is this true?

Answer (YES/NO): NO